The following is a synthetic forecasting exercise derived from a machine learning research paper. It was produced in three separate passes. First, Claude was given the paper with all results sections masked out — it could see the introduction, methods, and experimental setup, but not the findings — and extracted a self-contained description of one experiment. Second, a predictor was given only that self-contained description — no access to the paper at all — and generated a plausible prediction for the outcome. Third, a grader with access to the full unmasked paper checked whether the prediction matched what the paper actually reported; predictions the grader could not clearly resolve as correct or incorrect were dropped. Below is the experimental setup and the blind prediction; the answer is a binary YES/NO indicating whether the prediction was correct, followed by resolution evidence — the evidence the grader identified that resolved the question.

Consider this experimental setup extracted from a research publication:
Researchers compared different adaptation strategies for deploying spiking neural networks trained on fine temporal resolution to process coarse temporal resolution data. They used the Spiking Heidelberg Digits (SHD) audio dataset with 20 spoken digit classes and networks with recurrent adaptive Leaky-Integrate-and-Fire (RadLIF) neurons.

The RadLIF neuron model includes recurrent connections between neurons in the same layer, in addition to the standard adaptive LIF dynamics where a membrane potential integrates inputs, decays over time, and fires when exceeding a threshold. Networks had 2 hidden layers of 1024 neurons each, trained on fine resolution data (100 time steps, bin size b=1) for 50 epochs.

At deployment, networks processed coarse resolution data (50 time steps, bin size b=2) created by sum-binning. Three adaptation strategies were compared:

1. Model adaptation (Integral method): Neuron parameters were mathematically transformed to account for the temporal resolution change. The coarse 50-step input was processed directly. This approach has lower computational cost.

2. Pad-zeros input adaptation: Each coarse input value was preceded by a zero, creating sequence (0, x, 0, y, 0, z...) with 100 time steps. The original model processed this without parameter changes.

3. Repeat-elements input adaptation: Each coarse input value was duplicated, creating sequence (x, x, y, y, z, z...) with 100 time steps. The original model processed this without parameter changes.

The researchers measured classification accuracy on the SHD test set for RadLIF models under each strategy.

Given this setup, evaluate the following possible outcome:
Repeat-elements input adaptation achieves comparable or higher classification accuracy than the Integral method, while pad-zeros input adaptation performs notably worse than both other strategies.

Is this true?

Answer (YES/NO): NO